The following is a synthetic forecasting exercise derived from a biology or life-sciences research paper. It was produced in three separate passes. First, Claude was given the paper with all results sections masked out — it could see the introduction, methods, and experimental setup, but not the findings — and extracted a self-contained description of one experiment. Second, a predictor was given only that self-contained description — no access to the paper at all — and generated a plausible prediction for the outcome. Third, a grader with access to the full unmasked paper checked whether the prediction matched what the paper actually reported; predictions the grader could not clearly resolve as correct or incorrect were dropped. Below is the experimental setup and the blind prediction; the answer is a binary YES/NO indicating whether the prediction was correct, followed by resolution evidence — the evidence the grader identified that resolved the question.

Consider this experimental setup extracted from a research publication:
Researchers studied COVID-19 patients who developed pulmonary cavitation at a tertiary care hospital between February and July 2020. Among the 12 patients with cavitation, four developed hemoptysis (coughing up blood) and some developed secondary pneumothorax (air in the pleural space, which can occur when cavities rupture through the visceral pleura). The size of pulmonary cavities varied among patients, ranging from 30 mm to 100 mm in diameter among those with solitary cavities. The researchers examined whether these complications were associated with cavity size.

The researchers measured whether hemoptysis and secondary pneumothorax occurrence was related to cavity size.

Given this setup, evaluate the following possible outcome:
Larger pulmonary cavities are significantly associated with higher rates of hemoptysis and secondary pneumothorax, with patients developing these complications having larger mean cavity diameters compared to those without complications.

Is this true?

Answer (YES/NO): NO